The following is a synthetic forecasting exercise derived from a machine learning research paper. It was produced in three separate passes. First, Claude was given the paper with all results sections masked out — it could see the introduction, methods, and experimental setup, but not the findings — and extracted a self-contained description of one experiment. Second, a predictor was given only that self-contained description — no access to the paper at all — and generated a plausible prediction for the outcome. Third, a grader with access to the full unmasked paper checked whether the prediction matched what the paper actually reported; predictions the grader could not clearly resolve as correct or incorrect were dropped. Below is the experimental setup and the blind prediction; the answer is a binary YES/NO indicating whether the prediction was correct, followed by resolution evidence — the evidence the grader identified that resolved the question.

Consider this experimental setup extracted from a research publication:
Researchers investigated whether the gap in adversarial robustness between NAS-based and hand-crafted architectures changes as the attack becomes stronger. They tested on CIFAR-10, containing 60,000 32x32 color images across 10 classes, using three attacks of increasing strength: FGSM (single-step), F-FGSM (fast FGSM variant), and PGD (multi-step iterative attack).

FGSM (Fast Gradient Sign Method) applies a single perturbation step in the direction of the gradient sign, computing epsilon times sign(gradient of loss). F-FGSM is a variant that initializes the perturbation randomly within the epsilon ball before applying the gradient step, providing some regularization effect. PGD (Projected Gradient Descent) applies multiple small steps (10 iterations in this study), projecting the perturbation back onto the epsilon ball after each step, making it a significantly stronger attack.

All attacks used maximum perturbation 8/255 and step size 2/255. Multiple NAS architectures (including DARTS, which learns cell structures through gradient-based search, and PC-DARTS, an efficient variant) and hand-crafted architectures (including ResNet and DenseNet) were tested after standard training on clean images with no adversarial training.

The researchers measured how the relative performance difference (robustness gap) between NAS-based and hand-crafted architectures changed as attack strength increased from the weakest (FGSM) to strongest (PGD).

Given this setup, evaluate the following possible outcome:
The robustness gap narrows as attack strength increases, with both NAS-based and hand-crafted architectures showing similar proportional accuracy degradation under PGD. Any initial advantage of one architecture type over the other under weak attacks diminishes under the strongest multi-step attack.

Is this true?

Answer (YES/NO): NO